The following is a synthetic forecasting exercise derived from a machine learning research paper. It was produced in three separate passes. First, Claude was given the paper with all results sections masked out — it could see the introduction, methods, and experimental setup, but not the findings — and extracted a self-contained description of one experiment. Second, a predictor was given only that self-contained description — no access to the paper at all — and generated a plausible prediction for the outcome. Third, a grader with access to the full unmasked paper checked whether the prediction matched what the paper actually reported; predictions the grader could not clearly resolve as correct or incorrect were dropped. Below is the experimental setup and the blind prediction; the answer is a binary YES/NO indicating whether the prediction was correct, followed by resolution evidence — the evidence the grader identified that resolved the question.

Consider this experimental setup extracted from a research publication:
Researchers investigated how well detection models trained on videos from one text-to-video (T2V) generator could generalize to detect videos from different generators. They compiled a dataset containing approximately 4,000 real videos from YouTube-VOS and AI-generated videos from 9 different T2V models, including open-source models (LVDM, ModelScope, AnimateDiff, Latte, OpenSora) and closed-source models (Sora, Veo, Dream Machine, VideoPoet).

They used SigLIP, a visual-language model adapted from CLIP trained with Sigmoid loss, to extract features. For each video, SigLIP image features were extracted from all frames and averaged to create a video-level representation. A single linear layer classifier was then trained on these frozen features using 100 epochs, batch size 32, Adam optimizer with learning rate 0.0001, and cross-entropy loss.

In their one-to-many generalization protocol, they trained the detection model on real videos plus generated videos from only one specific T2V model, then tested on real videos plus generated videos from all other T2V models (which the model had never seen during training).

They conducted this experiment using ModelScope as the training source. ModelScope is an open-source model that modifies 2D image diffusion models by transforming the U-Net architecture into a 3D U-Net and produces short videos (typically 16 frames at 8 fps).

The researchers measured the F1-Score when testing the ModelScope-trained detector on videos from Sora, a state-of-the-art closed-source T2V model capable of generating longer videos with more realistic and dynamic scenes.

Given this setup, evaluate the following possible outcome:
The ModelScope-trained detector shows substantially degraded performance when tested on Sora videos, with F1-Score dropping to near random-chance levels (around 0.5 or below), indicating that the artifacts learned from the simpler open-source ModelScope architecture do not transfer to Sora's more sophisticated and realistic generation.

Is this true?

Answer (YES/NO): YES